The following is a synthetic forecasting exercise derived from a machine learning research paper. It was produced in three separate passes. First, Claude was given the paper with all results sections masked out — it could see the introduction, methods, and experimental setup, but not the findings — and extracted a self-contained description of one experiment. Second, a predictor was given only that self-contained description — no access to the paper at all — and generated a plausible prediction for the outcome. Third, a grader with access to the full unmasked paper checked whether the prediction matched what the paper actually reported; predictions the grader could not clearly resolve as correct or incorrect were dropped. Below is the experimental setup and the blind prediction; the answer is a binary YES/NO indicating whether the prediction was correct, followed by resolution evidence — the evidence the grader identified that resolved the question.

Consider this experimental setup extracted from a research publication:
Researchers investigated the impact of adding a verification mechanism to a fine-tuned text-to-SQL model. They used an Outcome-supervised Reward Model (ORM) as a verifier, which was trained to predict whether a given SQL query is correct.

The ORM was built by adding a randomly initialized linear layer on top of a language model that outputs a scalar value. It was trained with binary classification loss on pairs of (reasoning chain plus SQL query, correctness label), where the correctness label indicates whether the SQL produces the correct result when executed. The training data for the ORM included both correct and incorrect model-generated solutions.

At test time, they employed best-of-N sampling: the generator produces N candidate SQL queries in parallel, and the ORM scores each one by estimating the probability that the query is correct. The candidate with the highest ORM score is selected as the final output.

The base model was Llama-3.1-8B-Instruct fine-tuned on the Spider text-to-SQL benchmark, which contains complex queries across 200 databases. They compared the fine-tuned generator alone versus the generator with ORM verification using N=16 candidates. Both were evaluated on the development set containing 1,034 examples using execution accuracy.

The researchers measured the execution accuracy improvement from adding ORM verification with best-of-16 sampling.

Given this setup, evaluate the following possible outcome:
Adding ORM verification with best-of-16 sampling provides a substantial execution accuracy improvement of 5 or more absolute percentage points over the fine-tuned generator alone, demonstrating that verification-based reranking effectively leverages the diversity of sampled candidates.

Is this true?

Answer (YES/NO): YES